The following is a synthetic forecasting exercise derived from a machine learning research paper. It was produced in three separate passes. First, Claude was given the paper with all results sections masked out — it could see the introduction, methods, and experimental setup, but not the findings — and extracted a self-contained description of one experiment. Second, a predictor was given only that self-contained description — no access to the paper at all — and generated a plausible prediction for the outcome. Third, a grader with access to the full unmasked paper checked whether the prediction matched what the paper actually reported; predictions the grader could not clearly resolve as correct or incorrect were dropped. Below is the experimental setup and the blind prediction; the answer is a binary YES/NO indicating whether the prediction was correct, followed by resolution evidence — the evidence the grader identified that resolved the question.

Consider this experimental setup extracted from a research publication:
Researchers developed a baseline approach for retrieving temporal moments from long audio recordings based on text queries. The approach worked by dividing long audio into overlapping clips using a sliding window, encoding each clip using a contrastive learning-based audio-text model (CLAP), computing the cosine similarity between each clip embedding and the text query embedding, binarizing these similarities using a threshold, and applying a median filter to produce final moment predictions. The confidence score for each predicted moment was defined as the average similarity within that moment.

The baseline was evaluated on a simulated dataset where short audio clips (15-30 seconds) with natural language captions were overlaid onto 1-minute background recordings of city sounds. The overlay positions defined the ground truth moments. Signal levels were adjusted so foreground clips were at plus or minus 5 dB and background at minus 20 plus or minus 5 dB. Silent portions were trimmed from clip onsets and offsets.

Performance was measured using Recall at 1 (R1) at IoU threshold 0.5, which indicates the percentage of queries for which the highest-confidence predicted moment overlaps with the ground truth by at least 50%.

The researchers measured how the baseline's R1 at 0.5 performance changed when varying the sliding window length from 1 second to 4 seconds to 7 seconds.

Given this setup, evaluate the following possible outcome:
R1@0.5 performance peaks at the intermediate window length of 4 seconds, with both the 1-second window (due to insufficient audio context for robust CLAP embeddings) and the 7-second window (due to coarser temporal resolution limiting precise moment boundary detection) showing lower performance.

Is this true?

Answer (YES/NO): NO